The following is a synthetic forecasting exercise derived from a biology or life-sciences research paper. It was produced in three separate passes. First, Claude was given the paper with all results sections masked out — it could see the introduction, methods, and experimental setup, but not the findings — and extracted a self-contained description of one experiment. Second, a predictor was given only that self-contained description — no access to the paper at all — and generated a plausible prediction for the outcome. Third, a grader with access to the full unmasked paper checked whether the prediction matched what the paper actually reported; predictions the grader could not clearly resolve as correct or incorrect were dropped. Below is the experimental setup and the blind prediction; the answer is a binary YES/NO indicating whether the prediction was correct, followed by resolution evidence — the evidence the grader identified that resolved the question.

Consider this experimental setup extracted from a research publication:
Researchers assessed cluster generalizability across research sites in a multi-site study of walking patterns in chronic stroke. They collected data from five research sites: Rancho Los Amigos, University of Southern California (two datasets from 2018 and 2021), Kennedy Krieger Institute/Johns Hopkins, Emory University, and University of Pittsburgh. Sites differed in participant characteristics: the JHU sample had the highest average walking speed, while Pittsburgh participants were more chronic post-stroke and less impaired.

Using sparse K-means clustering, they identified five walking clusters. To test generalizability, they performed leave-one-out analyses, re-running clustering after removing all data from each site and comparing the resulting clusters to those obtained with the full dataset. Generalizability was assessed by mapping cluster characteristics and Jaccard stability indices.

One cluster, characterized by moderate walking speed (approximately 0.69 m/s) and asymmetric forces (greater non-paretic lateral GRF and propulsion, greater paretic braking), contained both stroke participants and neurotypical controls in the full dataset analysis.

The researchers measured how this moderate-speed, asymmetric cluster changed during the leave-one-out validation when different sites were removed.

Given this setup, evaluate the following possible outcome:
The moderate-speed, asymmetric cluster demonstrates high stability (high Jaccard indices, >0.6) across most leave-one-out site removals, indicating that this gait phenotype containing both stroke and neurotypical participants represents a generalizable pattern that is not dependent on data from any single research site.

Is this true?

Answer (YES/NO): NO